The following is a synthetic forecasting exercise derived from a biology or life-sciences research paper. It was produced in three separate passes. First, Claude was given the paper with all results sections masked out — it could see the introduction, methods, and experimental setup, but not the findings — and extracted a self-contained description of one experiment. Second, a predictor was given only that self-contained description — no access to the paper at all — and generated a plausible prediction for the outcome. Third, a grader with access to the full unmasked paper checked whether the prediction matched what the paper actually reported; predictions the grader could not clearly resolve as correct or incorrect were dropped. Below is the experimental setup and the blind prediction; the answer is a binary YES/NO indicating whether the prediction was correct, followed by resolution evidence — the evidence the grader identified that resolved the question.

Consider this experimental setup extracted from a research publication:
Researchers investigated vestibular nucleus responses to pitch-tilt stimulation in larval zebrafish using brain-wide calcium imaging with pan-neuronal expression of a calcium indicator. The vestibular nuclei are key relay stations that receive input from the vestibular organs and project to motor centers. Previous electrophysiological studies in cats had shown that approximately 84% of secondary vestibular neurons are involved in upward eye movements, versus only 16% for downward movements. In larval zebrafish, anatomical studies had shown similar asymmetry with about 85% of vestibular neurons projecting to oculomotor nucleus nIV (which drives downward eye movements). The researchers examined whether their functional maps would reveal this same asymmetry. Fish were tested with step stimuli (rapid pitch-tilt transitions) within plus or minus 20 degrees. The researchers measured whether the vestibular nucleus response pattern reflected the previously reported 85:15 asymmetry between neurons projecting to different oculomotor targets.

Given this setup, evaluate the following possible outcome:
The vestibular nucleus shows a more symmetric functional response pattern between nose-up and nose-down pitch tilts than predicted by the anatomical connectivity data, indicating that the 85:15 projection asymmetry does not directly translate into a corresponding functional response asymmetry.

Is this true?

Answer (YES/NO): YES